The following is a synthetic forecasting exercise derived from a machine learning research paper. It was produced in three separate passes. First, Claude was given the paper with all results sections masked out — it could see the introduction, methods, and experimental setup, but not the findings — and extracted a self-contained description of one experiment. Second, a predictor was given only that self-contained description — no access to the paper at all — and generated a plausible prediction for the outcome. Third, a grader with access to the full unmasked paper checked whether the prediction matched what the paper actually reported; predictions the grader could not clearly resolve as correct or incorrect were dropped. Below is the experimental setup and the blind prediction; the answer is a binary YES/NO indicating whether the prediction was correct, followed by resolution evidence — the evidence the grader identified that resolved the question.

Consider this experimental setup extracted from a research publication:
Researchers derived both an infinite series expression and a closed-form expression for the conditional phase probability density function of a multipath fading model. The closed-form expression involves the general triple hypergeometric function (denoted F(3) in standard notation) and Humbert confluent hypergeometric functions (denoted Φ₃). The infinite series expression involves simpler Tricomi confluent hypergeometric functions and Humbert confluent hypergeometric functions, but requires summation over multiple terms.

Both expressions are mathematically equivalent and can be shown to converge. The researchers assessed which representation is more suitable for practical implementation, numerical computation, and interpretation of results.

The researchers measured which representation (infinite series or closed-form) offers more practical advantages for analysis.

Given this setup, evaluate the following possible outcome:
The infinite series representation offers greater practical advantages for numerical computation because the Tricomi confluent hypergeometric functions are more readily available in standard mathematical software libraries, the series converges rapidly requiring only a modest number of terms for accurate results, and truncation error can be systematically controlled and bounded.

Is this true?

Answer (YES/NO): YES